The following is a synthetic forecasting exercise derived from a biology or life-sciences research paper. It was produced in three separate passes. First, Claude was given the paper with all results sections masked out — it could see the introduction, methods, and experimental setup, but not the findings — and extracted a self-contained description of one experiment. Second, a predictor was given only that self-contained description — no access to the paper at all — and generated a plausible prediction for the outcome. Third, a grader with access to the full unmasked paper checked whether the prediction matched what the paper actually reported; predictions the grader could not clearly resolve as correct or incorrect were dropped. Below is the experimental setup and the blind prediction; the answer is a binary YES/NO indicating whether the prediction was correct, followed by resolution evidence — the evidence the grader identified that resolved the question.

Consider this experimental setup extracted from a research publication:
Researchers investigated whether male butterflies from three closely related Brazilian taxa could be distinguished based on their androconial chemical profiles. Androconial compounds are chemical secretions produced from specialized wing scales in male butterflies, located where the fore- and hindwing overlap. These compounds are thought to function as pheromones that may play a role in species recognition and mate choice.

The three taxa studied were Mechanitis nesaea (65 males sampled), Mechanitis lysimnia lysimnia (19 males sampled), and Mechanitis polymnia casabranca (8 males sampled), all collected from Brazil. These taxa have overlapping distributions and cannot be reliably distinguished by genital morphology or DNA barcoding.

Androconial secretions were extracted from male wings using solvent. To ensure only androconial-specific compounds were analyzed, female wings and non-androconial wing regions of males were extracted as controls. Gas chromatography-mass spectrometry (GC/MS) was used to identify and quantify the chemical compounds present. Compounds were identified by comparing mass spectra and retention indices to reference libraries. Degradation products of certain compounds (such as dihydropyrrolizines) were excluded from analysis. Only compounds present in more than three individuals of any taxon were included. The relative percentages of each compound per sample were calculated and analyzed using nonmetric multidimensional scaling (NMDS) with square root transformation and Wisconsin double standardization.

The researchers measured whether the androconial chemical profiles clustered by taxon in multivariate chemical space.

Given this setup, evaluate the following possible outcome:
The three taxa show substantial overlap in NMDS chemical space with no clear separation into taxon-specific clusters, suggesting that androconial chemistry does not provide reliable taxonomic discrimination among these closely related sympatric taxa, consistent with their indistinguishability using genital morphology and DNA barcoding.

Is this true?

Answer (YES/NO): NO